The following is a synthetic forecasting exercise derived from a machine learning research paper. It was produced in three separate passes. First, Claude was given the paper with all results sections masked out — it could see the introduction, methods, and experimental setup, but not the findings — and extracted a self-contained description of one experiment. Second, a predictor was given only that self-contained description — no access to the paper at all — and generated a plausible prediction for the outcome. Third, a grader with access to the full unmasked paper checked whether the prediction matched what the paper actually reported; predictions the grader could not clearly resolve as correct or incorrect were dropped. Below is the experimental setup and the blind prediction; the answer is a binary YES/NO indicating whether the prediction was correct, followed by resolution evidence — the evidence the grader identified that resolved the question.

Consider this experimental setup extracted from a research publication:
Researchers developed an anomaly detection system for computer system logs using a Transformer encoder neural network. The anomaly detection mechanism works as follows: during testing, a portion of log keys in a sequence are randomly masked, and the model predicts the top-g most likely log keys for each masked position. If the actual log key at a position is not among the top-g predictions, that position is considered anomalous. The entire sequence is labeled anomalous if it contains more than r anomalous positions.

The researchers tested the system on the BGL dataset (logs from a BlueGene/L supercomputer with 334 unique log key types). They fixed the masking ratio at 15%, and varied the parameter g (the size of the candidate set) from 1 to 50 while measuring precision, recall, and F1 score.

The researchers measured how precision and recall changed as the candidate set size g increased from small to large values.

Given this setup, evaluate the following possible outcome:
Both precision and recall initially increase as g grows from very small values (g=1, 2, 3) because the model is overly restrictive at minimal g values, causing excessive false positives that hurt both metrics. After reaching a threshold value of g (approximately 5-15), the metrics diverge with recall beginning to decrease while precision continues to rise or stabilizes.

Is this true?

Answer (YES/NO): NO